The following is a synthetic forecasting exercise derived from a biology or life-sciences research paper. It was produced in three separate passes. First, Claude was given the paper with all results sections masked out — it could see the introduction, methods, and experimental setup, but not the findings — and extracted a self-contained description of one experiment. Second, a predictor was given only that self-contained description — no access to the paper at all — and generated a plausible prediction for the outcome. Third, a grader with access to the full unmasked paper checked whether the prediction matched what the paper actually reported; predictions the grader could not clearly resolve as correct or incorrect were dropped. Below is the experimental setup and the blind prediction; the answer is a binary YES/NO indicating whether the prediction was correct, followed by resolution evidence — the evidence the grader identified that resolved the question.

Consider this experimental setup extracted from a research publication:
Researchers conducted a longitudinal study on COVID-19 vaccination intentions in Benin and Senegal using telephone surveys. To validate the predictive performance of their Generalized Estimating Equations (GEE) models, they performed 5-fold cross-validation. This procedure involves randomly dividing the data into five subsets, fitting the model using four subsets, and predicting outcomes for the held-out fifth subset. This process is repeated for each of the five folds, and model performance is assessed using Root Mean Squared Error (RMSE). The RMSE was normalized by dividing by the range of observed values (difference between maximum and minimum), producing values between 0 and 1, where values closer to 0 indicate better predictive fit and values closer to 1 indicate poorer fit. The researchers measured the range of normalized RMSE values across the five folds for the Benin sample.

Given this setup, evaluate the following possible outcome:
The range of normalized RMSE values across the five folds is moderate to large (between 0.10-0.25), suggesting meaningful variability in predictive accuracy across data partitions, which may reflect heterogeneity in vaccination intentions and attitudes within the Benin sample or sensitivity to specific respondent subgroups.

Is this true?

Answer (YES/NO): NO